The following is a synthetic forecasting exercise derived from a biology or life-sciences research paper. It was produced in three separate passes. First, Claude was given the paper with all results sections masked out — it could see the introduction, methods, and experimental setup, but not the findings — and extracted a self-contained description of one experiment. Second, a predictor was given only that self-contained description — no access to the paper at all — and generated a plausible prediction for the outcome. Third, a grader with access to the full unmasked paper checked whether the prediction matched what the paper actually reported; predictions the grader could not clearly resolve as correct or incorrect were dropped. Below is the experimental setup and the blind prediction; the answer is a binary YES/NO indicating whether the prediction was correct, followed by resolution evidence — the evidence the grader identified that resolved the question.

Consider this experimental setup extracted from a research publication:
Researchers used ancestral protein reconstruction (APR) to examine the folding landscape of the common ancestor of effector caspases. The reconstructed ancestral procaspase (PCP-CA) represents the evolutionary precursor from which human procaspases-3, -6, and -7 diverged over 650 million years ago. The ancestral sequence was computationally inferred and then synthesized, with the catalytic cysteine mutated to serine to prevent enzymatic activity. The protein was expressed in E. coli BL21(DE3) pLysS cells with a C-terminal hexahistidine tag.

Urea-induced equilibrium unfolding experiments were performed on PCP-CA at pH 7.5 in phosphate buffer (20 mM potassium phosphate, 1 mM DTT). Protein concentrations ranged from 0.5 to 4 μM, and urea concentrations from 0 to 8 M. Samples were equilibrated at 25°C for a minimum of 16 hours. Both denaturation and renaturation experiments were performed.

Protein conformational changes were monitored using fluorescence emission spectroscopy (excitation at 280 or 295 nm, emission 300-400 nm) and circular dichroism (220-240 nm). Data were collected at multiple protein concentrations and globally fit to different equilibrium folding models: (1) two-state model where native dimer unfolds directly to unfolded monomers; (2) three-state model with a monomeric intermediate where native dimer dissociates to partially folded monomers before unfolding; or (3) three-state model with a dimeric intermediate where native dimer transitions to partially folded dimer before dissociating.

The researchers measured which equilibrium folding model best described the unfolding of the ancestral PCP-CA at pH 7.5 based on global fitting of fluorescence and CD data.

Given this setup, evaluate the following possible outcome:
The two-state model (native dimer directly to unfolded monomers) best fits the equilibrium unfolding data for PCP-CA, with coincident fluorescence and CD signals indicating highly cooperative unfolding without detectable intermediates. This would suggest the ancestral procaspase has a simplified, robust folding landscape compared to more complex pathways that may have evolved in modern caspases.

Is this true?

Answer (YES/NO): NO